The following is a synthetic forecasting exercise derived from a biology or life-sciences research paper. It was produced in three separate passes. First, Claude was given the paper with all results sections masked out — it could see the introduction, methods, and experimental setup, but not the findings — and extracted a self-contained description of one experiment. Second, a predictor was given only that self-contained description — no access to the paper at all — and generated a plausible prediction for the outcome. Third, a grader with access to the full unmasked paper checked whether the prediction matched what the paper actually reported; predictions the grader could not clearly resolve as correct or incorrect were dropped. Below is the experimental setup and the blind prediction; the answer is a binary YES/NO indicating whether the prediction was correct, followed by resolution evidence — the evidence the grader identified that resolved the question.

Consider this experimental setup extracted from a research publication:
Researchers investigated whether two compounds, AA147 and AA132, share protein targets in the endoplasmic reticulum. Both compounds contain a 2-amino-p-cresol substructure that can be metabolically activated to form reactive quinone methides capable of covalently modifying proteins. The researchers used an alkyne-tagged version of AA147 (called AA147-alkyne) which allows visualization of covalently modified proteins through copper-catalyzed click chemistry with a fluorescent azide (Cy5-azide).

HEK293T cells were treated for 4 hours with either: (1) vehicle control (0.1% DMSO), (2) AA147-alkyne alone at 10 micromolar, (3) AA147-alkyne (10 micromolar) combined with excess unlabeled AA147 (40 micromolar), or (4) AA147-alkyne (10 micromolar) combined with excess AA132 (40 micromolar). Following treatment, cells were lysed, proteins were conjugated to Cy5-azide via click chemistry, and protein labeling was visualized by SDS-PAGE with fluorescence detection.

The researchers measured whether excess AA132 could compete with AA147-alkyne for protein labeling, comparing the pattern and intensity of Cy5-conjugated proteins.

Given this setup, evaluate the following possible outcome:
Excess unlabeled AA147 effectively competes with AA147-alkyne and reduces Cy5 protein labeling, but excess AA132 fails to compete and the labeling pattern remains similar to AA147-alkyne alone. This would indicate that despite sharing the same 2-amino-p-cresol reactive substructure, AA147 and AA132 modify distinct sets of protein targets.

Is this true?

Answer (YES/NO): NO